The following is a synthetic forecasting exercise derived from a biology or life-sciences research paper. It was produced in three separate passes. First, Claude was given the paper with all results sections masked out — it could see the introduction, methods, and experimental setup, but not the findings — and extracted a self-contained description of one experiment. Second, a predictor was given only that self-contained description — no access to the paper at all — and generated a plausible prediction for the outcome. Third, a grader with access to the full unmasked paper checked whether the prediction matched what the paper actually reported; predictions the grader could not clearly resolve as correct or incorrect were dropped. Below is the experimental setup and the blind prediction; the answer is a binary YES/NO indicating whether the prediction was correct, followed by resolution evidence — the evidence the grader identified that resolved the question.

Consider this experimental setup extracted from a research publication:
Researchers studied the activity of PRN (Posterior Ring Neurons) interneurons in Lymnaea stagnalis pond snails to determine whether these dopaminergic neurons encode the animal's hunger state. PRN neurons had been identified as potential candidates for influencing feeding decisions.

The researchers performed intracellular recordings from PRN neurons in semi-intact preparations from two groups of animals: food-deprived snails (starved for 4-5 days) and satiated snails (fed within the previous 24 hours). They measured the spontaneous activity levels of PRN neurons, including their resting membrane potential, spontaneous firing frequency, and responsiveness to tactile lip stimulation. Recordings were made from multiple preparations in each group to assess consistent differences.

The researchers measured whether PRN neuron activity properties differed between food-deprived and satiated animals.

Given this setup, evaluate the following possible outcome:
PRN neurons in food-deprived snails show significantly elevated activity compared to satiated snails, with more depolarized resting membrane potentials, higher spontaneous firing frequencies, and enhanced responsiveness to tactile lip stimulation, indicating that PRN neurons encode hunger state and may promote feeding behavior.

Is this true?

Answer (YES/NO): NO